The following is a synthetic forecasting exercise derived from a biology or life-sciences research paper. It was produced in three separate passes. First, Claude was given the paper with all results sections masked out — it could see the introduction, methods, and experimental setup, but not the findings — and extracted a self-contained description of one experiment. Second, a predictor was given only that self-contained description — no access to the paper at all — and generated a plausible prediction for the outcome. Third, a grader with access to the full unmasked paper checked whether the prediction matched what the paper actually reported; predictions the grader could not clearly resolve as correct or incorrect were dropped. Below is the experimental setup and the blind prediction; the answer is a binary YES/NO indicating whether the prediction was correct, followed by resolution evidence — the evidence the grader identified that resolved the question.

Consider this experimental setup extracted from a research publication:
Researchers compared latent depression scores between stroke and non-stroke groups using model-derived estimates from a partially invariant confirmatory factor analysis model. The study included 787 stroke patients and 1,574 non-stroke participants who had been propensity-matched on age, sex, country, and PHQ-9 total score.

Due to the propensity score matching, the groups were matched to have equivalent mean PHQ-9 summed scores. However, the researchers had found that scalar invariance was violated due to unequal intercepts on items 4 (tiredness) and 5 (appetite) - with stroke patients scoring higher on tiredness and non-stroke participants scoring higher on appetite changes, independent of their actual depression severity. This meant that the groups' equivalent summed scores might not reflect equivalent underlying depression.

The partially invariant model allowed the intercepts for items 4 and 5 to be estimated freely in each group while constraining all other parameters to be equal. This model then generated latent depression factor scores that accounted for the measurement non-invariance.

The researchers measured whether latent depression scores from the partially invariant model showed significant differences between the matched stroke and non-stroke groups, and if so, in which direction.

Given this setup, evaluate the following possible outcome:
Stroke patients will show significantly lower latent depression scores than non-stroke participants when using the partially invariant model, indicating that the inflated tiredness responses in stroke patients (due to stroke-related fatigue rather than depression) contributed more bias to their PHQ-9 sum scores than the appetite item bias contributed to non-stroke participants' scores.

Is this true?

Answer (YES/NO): YES